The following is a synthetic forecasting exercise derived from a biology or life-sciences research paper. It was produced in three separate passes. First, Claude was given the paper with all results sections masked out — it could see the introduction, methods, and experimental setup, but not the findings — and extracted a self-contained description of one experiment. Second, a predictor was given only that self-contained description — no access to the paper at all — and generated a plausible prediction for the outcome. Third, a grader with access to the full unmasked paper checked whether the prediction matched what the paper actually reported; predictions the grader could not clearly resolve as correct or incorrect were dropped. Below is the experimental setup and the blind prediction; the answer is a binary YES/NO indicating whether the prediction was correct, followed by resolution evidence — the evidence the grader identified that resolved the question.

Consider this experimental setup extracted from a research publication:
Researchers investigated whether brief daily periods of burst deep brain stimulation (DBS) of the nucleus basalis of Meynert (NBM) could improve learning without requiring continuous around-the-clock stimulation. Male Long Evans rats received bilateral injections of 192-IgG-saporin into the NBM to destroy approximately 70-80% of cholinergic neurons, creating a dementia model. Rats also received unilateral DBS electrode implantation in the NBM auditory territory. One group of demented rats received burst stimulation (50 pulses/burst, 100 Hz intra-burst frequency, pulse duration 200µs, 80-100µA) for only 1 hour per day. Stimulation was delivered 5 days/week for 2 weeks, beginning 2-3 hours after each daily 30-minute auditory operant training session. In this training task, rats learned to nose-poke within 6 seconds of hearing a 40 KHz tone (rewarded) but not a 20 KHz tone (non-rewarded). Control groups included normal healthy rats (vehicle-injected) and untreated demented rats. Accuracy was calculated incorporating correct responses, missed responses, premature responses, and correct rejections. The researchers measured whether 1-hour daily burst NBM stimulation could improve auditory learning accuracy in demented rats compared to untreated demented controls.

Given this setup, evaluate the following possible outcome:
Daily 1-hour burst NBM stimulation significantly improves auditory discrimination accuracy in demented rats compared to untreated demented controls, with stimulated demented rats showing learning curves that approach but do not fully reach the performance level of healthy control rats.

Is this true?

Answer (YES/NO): NO